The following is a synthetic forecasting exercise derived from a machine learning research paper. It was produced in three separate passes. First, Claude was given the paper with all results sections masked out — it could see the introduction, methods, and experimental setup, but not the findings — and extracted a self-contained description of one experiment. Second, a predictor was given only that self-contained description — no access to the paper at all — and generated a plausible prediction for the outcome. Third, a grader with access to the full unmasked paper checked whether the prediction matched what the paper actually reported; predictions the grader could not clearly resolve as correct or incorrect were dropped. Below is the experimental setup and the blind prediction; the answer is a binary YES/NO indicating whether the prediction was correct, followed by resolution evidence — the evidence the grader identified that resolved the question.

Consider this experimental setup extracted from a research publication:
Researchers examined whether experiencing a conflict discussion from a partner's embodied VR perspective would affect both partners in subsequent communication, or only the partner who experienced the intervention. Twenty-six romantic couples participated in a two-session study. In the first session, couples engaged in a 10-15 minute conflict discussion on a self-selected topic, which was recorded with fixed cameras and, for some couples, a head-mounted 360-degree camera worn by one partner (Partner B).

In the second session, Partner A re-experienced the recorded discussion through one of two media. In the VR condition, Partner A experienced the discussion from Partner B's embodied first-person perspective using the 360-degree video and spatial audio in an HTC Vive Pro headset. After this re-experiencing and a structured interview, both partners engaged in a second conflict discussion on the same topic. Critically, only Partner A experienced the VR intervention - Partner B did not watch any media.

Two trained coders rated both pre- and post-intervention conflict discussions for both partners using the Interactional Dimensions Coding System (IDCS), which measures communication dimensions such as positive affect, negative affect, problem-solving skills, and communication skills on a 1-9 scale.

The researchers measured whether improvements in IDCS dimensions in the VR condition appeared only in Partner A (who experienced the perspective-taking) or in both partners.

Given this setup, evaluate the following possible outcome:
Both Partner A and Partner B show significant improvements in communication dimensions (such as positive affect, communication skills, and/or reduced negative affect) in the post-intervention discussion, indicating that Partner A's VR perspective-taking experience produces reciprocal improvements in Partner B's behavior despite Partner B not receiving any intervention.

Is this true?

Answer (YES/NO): YES